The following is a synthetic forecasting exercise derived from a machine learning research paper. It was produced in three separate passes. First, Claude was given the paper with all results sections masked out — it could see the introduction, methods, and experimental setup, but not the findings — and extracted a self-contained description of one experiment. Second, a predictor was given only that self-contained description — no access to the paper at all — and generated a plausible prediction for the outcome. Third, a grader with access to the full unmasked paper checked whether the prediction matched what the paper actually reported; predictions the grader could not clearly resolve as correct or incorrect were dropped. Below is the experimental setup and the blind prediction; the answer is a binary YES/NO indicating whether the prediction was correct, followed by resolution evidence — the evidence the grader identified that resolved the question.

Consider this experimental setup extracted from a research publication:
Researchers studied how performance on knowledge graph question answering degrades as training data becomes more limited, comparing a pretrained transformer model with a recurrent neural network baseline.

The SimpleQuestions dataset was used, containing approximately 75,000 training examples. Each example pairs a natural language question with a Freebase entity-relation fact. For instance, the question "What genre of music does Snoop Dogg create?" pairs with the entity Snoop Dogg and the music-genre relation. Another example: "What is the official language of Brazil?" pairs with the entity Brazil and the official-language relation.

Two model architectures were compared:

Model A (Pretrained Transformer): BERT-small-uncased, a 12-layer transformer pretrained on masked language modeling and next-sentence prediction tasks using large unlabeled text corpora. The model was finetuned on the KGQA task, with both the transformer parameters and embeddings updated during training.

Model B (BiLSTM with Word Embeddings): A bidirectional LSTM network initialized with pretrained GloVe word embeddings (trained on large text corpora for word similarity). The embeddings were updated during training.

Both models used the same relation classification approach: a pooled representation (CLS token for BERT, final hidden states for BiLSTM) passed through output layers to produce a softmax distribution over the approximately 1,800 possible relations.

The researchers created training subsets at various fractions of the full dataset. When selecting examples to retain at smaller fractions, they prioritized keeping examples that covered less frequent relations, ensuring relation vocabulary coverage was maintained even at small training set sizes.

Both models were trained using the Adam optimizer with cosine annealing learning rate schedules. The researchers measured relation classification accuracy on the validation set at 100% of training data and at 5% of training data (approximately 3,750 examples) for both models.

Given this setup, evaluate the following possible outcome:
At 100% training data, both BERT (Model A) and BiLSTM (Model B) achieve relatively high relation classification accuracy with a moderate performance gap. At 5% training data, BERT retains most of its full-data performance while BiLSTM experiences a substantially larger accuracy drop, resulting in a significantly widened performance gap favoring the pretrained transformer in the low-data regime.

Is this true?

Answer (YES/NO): NO